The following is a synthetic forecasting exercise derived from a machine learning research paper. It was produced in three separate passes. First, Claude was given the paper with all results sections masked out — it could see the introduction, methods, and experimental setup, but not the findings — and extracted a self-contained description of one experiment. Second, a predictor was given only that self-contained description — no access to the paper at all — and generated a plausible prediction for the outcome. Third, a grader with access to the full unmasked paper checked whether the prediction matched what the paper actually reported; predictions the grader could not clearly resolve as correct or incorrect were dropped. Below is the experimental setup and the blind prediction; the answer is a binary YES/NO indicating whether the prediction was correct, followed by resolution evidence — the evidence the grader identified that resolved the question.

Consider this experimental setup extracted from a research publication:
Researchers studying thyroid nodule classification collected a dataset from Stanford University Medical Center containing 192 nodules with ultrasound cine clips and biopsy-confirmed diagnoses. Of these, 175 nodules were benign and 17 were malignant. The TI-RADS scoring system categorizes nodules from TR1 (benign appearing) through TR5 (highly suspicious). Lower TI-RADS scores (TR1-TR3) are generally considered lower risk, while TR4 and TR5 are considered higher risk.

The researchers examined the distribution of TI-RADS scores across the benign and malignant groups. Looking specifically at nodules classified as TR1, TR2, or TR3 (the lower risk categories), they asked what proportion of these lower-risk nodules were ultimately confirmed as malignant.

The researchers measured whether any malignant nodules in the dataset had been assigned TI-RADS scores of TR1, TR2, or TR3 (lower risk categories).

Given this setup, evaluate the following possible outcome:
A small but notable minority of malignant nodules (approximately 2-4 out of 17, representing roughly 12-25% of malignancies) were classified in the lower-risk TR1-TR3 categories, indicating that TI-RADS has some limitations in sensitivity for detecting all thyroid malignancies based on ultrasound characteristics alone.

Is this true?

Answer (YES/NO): NO